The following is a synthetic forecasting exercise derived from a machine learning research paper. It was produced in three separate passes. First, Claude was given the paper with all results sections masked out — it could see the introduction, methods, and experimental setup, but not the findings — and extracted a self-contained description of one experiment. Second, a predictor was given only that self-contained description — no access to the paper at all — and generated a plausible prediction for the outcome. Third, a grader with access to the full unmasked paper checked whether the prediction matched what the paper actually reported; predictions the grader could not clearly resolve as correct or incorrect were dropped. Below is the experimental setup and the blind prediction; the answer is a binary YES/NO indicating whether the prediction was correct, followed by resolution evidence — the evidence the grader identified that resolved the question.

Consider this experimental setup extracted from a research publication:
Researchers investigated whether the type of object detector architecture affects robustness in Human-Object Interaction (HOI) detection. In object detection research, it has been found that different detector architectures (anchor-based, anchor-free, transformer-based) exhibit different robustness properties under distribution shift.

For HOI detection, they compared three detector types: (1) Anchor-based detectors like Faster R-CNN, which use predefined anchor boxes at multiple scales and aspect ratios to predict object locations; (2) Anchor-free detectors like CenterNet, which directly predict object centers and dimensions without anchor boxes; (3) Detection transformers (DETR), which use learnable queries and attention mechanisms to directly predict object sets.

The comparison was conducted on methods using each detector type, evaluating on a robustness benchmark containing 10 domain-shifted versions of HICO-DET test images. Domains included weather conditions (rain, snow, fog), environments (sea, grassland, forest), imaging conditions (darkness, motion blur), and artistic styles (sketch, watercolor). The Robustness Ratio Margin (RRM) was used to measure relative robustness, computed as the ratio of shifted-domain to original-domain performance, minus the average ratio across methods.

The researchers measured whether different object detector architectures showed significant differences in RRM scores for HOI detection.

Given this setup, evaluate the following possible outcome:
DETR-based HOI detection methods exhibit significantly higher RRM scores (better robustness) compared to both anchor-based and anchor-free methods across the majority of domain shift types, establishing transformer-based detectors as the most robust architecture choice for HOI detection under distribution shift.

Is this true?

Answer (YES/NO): NO